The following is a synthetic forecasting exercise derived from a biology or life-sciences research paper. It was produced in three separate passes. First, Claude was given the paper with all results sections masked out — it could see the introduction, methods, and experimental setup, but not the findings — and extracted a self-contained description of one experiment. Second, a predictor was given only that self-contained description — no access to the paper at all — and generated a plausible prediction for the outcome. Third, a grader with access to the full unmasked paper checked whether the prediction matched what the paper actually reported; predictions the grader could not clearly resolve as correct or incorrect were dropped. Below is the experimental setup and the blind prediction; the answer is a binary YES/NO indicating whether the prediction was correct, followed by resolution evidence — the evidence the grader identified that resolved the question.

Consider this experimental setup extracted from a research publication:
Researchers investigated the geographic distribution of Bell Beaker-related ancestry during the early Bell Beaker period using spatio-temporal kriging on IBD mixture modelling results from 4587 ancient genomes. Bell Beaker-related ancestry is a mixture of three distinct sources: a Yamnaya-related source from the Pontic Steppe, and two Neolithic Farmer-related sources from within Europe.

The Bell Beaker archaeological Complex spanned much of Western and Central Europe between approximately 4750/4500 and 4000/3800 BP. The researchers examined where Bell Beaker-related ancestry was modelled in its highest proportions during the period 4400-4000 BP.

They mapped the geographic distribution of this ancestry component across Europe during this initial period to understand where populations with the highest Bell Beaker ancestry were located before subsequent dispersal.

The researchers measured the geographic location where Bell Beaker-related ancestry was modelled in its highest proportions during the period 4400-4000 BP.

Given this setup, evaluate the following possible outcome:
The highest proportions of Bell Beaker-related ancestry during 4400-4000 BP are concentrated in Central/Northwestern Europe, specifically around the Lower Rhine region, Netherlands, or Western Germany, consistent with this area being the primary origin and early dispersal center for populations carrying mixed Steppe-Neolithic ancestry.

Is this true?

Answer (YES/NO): NO